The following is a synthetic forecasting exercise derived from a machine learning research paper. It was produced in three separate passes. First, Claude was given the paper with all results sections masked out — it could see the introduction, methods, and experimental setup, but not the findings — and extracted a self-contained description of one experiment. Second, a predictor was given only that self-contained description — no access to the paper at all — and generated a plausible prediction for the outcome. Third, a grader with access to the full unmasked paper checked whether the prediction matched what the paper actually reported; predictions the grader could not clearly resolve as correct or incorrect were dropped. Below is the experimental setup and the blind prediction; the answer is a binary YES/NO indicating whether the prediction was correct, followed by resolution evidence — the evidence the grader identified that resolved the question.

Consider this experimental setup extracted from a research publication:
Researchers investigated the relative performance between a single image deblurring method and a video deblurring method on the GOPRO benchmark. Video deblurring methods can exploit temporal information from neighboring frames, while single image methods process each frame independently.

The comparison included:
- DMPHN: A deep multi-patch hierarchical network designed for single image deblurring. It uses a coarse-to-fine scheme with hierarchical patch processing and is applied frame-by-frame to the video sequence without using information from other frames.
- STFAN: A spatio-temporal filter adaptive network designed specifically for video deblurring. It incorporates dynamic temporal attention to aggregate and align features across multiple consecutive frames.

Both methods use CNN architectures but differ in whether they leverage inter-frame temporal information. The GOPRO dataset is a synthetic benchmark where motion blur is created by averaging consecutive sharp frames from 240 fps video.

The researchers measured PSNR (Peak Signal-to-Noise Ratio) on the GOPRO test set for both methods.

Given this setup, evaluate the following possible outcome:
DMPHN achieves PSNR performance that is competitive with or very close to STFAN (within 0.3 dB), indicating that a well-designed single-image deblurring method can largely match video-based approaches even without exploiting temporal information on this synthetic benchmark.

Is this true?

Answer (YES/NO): NO